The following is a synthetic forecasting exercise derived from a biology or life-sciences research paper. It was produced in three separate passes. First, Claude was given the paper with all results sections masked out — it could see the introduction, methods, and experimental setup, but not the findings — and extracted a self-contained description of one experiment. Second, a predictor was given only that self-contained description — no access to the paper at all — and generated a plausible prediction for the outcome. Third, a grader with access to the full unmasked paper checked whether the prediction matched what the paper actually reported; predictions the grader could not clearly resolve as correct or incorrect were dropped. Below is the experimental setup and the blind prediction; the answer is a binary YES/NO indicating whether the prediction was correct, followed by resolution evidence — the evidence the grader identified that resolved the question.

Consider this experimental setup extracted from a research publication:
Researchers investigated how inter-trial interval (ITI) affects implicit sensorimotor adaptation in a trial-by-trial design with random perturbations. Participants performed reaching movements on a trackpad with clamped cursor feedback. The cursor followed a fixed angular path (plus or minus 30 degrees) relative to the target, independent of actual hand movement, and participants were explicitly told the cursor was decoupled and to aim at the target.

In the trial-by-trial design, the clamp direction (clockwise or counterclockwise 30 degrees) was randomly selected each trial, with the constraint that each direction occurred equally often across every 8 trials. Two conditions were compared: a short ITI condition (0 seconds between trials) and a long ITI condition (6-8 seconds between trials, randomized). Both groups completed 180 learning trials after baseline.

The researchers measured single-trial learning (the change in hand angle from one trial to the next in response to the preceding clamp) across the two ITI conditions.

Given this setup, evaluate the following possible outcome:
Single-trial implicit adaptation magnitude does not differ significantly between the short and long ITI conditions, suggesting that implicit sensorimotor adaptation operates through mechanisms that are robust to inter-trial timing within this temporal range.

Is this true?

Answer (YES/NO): NO